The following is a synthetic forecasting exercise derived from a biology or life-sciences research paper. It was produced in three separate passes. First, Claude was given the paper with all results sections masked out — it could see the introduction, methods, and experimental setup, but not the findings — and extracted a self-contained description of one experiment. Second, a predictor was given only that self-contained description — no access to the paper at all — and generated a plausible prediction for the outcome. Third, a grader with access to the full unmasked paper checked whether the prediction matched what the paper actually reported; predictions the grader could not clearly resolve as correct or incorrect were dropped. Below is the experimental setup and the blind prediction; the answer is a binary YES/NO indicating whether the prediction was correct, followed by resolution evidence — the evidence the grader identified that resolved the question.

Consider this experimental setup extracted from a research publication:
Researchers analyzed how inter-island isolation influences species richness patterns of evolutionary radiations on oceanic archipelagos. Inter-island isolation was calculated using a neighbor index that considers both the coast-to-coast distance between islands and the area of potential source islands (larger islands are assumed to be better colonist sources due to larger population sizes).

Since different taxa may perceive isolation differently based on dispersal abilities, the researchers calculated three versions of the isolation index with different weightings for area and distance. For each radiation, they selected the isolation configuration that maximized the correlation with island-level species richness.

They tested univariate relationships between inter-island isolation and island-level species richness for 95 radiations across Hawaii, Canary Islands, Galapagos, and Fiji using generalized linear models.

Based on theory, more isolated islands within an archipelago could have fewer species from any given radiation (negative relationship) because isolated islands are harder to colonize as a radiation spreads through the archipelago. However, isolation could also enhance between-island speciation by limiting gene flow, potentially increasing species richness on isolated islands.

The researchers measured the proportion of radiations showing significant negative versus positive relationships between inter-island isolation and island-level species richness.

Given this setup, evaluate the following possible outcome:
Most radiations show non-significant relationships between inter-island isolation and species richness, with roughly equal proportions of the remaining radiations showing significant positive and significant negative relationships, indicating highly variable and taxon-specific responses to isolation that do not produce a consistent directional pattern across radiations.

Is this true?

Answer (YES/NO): NO